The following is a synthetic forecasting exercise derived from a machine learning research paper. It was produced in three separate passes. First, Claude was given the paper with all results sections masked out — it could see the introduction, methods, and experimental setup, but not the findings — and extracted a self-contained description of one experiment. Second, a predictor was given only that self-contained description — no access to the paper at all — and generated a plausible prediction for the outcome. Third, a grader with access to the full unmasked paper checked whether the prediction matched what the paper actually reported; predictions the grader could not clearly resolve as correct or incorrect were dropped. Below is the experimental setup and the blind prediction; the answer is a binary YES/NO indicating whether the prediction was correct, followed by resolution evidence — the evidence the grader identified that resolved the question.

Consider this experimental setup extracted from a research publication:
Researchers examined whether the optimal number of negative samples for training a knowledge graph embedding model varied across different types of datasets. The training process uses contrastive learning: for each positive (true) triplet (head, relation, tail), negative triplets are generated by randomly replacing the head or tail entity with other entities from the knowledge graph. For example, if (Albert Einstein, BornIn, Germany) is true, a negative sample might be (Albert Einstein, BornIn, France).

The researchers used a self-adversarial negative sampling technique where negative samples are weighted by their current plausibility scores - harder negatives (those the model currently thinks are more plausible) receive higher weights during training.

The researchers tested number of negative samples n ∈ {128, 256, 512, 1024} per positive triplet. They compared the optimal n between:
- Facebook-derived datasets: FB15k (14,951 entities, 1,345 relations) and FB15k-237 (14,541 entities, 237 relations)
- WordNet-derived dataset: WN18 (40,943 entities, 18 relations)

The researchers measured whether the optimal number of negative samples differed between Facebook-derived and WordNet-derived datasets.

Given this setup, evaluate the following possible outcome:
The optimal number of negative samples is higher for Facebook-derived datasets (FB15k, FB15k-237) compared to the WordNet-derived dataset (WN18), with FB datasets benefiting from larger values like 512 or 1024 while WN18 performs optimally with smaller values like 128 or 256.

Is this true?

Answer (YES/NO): NO